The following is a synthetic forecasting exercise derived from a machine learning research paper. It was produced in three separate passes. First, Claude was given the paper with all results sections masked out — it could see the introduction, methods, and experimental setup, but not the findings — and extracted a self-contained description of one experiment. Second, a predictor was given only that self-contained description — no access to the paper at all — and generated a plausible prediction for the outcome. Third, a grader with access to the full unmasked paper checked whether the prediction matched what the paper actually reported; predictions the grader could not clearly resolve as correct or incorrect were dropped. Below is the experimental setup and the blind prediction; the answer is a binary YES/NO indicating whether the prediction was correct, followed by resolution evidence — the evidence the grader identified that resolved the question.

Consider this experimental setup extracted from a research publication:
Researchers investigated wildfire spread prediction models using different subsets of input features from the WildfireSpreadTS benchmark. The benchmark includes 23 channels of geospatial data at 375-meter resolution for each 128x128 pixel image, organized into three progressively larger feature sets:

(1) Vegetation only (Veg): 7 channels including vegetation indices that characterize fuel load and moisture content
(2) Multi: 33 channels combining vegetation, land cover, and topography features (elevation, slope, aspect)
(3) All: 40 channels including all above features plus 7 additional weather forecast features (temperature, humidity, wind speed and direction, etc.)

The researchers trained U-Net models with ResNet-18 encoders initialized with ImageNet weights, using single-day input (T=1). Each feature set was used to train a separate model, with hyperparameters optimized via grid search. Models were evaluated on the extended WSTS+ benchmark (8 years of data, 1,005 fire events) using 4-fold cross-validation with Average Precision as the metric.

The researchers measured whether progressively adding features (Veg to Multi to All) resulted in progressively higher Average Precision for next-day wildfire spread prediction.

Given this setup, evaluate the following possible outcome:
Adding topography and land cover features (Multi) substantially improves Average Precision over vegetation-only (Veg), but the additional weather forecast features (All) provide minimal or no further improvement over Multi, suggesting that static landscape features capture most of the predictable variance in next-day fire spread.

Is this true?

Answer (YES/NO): NO